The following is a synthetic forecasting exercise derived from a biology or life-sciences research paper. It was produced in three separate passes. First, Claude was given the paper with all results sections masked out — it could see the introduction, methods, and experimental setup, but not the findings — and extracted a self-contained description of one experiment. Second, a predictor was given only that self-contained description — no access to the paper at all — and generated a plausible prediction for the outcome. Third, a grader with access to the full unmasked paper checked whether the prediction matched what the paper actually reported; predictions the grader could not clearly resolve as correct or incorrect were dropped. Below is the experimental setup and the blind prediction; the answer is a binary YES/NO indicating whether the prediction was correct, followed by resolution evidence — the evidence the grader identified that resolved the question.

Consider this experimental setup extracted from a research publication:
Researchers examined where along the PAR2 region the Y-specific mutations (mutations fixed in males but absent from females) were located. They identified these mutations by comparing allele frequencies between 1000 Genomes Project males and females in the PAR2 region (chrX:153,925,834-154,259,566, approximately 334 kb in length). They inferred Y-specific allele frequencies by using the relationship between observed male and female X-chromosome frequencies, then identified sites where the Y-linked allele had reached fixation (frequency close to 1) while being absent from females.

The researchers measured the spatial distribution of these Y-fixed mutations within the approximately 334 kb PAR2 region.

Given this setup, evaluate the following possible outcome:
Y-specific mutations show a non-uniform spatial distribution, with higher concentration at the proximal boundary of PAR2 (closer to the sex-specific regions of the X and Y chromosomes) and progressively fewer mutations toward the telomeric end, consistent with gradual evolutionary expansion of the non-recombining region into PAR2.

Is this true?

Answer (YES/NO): YES